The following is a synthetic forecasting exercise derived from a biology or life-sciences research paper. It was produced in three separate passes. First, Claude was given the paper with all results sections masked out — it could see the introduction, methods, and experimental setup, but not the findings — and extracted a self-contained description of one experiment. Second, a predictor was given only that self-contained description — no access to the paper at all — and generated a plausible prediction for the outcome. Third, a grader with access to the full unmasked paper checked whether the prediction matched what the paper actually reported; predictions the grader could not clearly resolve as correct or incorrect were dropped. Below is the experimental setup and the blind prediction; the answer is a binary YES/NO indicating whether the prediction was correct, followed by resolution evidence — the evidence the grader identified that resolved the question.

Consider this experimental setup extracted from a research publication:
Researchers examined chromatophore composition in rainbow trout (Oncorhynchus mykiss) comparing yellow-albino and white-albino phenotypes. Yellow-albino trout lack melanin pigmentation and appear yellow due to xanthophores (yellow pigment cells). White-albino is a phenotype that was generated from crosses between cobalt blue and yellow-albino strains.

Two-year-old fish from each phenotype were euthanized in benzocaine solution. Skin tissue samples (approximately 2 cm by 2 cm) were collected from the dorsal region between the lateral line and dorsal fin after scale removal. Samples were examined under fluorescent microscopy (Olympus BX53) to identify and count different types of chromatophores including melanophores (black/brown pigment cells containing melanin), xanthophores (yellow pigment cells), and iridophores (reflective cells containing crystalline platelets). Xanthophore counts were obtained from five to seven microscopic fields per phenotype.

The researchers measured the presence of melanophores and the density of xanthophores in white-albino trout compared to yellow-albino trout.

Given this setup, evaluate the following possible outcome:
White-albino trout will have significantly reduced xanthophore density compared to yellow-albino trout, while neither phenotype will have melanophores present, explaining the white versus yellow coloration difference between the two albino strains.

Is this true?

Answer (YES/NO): YES